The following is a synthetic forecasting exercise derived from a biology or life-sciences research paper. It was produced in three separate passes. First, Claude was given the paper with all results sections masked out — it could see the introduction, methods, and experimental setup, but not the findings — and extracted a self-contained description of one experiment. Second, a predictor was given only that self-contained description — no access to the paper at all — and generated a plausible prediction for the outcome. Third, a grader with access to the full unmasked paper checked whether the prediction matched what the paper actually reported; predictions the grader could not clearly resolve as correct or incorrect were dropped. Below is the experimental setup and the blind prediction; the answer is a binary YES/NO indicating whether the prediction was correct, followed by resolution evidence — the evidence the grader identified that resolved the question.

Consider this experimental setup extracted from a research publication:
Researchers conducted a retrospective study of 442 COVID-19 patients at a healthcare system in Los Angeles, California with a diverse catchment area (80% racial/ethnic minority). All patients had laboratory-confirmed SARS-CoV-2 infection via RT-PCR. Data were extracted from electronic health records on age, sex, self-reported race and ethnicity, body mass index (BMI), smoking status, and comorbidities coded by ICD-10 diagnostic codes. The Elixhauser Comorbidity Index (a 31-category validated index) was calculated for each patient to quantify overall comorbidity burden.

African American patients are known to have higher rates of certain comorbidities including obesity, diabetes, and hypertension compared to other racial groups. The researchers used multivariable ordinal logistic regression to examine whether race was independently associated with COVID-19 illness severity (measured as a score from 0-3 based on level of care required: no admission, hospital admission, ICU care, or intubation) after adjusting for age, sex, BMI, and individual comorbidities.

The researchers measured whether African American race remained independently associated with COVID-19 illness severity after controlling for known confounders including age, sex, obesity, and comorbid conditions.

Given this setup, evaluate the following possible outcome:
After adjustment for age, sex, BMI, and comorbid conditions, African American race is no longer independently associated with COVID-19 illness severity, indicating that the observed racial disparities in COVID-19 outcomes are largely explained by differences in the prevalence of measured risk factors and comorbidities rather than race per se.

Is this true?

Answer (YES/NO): NO